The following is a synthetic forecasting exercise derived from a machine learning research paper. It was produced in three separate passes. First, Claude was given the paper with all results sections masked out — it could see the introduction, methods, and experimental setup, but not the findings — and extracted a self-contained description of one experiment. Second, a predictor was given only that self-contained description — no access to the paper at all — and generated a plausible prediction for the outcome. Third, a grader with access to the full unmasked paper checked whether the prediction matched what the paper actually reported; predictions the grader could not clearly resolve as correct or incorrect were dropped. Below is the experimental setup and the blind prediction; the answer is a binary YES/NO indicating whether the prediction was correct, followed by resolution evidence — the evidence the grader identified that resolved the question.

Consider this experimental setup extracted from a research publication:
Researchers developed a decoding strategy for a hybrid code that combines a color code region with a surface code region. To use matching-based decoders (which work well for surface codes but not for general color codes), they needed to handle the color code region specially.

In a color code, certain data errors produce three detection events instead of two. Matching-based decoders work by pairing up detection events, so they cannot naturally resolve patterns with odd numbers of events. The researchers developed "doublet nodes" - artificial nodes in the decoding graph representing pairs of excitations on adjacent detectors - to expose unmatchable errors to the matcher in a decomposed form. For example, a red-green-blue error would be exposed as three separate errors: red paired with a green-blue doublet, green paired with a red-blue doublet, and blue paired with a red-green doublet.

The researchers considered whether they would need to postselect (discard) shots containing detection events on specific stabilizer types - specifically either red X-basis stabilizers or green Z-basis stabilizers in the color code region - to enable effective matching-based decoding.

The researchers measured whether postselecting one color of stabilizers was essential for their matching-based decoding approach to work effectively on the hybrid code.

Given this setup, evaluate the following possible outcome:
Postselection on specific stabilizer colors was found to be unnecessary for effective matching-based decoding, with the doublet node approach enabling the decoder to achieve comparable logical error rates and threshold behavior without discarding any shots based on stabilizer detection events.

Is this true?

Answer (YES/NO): NO